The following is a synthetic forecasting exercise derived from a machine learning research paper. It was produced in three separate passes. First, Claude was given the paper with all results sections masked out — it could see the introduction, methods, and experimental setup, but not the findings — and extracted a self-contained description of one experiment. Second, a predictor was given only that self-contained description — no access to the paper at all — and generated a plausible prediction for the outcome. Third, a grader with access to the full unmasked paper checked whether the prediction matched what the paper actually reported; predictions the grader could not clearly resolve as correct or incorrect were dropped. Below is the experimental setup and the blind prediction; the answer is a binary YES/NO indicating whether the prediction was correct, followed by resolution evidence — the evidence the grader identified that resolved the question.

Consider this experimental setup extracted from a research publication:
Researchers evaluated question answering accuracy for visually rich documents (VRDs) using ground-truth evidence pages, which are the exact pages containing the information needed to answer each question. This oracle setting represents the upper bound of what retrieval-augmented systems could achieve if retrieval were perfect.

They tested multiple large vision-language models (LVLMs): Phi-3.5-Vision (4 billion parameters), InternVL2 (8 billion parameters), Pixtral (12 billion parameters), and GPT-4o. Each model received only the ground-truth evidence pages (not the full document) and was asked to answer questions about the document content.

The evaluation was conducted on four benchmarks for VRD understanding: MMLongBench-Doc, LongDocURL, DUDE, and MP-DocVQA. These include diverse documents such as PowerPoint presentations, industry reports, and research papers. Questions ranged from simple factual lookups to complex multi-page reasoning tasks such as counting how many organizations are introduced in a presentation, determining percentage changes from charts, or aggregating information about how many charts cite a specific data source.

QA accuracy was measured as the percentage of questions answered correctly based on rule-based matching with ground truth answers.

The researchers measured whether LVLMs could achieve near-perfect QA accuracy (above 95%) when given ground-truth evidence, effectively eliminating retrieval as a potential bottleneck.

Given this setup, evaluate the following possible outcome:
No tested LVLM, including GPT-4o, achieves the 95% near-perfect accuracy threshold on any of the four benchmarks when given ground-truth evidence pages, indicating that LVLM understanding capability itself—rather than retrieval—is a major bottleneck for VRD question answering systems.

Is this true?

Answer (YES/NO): YES